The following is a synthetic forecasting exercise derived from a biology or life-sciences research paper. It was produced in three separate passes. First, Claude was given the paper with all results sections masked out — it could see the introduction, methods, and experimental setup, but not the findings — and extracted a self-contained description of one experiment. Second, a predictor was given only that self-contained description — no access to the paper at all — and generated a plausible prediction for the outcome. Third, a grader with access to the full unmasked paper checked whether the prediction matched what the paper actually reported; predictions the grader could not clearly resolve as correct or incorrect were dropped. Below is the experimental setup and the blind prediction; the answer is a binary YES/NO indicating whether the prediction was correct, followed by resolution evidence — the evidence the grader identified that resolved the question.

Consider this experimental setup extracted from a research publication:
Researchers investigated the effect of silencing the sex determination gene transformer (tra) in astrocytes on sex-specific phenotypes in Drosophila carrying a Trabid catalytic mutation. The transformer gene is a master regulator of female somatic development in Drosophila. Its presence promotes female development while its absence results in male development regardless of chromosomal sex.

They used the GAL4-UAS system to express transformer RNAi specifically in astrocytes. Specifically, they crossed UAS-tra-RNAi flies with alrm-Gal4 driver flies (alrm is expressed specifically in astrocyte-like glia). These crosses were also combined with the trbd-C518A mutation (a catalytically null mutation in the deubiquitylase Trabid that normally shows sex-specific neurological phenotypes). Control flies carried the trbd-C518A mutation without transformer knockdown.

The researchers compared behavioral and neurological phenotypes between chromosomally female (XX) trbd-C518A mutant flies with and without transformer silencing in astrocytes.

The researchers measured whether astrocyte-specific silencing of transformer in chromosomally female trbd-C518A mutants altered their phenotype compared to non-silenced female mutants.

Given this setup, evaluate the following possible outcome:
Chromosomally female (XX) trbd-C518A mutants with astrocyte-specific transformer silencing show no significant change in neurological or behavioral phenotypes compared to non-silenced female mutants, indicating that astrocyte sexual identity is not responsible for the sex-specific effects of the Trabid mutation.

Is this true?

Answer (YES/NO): NO